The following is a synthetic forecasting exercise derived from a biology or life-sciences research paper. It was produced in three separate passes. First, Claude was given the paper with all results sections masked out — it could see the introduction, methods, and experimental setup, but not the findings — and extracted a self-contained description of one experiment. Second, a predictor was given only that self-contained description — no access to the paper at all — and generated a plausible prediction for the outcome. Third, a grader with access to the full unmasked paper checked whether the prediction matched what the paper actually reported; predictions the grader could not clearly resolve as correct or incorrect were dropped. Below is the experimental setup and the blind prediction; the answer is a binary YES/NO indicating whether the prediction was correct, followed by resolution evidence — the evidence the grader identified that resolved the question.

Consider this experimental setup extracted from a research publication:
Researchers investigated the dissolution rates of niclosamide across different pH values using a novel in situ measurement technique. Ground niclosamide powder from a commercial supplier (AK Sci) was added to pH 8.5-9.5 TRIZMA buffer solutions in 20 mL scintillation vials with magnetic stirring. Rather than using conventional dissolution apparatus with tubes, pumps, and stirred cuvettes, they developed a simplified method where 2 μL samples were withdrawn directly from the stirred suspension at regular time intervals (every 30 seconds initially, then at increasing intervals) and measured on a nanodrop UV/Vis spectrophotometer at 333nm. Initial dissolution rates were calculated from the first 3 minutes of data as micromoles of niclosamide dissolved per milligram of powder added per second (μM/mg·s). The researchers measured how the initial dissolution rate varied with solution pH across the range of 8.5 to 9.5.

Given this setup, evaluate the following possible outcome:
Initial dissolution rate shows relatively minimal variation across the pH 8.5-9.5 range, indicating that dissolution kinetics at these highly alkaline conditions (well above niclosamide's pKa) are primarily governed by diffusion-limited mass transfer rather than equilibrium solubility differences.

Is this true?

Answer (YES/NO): NO